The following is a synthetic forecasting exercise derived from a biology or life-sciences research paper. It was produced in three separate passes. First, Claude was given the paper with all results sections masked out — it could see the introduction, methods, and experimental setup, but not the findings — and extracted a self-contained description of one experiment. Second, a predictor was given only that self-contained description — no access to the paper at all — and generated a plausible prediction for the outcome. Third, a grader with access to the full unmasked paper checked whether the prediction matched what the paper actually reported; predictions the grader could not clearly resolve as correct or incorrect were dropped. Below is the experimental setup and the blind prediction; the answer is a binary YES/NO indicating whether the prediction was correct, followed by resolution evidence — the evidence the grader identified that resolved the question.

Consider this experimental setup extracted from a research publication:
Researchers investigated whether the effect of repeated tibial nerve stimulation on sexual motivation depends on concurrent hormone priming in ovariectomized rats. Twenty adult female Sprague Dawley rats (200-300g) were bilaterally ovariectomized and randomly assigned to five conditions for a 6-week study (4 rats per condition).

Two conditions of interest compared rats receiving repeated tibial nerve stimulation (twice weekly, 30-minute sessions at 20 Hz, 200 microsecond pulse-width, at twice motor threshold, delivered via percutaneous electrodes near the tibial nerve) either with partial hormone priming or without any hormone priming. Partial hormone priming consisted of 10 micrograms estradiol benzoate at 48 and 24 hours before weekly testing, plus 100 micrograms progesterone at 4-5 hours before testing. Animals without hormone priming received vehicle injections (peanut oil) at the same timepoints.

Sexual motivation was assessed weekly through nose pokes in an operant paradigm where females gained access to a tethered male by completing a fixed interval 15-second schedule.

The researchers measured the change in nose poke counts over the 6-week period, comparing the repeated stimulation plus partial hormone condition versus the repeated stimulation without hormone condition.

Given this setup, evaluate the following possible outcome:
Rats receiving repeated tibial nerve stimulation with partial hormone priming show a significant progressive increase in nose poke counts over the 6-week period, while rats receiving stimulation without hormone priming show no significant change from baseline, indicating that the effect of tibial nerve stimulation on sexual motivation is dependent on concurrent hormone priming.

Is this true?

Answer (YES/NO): NO